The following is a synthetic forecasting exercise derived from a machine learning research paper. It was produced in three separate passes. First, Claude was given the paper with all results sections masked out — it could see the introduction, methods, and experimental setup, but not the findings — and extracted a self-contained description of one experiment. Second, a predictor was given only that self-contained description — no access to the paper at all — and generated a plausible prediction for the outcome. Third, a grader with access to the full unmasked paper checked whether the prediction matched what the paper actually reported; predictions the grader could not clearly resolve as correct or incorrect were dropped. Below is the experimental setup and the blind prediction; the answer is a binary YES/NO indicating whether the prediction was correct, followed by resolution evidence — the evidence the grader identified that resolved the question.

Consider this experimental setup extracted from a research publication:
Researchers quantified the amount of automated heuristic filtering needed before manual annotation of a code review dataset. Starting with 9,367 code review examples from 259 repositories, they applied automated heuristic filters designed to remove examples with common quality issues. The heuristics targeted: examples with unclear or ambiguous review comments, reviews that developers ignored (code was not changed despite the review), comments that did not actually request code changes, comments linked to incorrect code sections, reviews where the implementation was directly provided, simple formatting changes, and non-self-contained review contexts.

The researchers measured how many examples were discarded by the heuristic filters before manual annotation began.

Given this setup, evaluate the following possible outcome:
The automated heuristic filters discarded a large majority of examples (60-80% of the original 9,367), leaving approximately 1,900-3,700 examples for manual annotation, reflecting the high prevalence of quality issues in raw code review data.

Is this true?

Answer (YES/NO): YES